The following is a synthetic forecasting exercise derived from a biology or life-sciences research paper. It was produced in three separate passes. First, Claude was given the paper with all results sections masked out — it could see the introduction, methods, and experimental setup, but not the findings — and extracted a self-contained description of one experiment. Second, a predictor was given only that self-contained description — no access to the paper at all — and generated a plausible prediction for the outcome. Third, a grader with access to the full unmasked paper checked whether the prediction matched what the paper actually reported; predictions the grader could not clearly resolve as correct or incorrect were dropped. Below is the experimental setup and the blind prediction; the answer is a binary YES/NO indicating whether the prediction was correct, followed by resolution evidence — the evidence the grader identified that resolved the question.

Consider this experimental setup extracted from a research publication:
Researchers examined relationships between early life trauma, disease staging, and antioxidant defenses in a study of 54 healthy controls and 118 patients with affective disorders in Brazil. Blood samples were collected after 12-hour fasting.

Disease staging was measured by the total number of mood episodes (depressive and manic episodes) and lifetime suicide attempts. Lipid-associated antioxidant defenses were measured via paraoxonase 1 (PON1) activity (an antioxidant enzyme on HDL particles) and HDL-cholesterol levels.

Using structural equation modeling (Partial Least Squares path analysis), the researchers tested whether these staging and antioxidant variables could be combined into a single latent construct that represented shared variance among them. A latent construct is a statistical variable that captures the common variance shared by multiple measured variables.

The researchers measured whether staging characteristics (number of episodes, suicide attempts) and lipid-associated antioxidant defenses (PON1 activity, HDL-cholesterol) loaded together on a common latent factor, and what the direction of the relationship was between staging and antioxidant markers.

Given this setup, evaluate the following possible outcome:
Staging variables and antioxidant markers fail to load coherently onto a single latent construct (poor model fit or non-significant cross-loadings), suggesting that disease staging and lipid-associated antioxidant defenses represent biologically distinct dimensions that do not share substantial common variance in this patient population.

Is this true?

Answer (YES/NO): NO